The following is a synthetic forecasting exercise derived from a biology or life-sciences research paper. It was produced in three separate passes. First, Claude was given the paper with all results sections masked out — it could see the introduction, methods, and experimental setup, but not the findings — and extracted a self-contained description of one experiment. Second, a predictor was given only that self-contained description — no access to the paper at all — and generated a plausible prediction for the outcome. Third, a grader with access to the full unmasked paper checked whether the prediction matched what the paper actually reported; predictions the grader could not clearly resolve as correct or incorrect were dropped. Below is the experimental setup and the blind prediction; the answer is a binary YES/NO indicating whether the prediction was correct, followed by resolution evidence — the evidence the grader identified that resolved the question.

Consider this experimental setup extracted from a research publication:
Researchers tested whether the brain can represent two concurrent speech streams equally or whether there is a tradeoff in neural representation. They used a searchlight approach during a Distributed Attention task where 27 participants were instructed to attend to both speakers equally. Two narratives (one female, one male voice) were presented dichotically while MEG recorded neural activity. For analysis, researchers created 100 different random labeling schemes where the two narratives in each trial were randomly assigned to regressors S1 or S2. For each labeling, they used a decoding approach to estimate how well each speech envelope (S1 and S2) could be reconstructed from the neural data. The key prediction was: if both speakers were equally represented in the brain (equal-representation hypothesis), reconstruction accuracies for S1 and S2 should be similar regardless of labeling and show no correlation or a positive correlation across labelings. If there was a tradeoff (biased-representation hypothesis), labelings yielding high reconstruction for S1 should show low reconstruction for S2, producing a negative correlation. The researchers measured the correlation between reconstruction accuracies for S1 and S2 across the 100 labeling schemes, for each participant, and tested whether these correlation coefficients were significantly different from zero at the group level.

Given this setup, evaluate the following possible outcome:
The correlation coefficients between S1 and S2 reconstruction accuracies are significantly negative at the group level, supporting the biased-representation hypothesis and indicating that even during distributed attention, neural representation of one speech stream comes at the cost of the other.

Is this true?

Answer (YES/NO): YES